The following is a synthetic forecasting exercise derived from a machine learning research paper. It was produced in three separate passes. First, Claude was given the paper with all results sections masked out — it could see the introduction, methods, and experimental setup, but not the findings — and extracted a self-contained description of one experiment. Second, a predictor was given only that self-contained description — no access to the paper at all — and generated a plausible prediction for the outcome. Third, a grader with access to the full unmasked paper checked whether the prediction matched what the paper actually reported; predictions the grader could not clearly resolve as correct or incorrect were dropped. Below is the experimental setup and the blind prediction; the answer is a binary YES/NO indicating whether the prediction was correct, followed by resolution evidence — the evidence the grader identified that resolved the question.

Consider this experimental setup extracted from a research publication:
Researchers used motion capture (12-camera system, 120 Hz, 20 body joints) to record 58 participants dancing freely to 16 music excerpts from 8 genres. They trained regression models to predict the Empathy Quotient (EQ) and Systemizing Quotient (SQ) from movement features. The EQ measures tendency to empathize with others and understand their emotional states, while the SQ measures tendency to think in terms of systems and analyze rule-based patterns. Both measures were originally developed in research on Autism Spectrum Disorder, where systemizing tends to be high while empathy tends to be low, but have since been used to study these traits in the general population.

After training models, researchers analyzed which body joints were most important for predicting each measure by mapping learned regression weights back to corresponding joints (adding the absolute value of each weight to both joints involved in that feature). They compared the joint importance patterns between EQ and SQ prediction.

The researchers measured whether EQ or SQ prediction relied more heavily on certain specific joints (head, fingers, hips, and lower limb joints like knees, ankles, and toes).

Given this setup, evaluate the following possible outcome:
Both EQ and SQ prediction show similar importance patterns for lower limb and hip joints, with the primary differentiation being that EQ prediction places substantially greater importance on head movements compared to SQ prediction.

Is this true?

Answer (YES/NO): NO